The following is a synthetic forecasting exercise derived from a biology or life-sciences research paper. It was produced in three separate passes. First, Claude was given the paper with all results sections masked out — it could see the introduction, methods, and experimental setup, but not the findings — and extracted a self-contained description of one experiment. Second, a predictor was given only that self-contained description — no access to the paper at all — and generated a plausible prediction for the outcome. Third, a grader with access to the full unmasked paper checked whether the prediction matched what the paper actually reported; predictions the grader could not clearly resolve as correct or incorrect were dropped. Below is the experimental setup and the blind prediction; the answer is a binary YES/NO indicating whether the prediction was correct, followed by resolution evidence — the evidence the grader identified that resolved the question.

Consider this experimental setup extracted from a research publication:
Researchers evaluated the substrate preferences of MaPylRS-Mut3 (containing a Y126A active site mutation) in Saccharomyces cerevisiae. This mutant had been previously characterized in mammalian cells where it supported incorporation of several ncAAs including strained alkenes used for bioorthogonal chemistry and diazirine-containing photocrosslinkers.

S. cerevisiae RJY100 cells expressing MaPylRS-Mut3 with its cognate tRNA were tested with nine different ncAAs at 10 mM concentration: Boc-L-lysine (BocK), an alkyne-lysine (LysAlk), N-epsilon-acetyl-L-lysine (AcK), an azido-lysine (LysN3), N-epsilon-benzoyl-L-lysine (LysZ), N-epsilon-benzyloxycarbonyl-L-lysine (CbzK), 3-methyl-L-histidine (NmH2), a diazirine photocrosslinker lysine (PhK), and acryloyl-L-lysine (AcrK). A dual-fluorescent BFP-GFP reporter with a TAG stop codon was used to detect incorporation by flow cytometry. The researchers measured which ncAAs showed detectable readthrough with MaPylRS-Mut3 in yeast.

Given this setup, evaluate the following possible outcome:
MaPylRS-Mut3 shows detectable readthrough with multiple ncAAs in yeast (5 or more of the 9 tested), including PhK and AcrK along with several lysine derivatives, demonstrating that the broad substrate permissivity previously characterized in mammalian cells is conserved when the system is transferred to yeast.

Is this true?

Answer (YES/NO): NO